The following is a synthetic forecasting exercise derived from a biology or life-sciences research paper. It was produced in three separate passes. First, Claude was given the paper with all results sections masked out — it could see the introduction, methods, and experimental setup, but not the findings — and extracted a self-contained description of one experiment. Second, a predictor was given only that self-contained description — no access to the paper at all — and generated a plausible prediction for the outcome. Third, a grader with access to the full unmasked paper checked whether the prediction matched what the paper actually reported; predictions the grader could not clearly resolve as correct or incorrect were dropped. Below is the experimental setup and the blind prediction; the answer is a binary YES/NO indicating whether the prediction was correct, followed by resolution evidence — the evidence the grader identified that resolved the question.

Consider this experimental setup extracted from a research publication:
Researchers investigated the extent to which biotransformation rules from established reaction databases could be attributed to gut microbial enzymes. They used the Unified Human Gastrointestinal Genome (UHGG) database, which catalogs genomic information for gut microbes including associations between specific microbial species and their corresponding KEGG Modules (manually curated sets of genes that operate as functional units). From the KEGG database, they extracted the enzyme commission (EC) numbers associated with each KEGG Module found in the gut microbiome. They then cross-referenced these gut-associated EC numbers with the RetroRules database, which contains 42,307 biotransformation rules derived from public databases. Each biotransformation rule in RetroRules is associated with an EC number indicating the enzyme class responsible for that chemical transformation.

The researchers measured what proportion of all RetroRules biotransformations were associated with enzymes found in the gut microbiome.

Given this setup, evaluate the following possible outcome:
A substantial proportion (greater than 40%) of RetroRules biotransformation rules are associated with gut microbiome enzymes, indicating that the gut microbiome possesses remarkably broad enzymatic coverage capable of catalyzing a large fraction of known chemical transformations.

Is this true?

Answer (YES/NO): YES